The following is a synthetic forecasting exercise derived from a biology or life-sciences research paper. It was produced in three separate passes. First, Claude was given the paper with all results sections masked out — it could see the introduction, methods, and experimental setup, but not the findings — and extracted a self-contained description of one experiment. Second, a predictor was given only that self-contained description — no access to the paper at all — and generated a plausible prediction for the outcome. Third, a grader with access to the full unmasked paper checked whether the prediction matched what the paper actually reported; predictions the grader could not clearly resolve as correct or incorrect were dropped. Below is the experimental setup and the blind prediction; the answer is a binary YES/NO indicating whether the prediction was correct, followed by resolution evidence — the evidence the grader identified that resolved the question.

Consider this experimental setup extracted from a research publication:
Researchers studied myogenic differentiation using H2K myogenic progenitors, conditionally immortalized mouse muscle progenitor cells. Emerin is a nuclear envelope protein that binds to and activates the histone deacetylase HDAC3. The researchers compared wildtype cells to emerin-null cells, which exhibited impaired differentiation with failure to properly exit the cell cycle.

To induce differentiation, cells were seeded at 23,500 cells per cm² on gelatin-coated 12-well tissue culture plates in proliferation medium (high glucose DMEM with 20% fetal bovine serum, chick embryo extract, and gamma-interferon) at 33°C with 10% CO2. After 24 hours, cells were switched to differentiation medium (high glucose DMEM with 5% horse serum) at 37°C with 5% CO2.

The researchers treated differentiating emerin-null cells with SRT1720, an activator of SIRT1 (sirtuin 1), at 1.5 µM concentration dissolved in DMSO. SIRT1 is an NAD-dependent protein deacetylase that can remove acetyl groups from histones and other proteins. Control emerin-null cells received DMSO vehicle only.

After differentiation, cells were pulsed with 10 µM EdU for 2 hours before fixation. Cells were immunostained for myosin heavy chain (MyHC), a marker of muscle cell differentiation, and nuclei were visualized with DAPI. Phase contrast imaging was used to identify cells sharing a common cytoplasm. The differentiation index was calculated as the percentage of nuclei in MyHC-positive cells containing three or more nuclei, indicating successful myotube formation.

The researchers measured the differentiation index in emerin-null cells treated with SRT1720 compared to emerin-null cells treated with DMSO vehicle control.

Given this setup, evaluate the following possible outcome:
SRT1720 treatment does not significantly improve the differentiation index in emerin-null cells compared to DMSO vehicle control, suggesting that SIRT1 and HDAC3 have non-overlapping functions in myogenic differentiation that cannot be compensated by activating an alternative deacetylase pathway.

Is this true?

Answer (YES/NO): YES